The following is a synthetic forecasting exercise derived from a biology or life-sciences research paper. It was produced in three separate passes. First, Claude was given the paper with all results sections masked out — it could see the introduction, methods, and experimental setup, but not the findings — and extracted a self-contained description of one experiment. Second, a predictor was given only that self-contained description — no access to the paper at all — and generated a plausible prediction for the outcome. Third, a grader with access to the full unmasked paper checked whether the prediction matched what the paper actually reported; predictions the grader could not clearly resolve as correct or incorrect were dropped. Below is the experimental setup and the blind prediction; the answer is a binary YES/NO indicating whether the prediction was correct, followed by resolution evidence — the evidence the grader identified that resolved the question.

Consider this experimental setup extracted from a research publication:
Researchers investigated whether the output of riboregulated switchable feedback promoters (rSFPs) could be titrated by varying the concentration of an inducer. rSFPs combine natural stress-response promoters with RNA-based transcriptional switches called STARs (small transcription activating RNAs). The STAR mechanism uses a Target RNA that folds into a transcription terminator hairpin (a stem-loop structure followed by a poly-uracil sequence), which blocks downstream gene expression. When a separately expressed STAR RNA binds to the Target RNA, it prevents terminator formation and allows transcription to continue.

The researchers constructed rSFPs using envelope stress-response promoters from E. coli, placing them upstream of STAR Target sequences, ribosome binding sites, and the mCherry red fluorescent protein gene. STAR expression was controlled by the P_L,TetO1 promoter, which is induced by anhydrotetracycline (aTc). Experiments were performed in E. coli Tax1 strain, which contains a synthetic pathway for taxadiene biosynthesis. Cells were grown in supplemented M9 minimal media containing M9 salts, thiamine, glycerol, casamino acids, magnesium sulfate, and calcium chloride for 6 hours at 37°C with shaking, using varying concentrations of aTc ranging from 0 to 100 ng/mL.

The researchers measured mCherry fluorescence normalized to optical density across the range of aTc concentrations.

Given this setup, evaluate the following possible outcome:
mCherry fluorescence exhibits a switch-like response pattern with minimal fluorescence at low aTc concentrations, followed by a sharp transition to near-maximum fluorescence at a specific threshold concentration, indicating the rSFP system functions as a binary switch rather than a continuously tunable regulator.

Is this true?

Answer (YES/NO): NO